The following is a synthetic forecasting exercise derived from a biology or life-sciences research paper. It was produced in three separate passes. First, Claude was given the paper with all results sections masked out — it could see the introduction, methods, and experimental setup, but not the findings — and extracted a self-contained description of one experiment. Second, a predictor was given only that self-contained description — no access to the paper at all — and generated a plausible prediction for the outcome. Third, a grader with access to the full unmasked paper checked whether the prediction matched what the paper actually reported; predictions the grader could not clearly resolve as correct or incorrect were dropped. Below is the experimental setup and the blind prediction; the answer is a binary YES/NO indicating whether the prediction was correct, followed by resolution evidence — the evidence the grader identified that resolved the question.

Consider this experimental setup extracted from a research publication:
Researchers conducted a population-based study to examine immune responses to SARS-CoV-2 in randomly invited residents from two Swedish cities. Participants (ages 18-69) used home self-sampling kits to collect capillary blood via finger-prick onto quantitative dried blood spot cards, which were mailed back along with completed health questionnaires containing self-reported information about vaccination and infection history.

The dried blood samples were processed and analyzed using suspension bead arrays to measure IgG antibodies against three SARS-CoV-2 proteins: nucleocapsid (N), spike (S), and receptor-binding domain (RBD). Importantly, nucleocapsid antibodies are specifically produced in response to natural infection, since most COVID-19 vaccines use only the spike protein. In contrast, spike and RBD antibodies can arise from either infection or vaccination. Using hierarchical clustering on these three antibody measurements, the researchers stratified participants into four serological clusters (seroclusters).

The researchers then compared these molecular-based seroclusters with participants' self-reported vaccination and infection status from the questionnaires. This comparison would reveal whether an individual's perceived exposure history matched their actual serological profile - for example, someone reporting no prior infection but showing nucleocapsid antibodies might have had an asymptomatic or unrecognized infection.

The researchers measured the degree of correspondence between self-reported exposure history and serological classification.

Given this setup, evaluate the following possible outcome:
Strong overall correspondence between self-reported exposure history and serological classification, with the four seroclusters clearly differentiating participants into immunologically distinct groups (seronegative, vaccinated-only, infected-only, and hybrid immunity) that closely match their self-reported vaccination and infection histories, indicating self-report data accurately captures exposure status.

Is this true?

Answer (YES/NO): NO